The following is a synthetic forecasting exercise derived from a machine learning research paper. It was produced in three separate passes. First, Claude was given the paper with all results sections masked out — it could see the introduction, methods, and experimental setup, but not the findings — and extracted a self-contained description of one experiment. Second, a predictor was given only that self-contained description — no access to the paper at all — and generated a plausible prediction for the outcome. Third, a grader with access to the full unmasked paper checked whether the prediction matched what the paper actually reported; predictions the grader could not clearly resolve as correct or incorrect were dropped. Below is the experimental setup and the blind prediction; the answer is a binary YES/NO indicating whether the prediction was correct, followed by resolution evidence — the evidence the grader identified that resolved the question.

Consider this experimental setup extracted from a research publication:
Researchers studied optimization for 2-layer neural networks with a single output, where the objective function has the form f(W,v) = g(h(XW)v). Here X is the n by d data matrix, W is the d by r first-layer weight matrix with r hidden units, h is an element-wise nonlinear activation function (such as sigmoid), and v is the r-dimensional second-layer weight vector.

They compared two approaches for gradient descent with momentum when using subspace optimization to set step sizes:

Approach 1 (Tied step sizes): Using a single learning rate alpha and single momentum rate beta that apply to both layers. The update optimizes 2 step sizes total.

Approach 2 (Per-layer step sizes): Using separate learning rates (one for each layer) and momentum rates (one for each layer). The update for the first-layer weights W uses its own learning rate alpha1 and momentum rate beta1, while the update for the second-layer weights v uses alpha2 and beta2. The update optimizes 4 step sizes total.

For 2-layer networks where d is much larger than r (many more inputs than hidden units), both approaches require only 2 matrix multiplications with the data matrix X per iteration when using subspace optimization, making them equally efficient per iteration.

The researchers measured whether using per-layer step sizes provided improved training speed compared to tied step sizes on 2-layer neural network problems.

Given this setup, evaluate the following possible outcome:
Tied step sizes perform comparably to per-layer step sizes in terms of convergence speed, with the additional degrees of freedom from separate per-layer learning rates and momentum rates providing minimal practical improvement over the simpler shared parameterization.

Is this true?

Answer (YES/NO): NO